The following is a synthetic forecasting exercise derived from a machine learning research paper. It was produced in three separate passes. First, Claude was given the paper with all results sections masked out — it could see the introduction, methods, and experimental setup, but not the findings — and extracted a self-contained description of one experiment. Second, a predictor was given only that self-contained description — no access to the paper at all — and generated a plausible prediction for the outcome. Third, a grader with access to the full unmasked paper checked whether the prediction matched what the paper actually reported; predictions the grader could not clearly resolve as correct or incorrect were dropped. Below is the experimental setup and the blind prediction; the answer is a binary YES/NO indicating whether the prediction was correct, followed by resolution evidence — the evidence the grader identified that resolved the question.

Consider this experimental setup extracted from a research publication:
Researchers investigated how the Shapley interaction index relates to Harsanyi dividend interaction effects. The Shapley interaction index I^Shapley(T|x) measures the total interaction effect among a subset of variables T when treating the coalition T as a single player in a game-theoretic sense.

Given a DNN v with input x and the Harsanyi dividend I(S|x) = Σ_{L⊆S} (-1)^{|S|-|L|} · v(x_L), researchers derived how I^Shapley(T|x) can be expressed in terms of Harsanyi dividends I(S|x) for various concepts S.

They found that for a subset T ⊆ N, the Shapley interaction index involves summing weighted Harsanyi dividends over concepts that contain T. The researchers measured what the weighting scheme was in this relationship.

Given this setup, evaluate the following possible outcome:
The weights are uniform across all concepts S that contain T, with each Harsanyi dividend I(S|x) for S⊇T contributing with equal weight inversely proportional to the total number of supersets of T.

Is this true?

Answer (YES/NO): NO